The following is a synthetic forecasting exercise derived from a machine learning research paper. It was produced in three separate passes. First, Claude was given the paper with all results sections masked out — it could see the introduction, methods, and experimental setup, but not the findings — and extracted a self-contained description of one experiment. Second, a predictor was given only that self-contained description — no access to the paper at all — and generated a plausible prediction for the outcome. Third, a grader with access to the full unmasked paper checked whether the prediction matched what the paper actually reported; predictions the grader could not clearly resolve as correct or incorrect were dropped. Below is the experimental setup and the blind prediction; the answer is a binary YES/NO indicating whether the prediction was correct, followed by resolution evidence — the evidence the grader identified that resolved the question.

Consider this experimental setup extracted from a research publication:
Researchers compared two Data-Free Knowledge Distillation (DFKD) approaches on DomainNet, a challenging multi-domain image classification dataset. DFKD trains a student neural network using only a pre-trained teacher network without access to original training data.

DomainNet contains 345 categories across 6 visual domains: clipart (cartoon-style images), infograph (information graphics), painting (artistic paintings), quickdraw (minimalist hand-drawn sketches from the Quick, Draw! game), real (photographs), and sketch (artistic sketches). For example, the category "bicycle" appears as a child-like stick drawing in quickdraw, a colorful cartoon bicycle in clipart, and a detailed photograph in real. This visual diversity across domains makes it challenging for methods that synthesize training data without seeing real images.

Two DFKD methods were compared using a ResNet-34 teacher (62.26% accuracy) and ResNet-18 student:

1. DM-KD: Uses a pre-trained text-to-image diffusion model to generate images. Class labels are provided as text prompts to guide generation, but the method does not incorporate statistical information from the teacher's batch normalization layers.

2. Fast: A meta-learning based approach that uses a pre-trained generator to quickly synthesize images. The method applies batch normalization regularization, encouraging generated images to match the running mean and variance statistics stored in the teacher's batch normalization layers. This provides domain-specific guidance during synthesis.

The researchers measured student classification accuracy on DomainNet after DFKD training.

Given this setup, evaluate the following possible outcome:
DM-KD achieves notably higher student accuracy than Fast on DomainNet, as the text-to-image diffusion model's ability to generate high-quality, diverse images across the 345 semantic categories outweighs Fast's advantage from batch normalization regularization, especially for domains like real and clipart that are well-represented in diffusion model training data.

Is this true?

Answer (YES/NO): NO